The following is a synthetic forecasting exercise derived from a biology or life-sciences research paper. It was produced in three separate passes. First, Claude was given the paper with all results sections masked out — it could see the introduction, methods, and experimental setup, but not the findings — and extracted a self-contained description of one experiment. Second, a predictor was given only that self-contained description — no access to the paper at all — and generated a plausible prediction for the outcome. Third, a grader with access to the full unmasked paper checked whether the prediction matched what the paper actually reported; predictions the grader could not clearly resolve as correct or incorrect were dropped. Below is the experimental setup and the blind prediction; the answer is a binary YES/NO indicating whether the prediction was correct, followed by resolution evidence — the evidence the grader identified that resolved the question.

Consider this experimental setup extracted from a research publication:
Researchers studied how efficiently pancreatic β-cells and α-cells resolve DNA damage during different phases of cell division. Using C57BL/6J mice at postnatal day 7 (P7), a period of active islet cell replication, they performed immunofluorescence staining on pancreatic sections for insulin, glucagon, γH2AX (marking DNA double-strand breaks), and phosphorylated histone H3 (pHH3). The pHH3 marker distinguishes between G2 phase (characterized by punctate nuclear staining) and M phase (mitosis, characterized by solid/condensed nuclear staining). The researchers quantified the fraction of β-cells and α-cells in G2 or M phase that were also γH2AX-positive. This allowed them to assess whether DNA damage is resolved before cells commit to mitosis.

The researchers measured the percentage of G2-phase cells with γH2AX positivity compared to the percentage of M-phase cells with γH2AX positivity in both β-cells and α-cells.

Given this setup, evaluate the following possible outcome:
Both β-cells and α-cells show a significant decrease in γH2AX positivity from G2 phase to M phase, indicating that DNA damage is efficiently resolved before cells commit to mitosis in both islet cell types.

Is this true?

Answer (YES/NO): NO